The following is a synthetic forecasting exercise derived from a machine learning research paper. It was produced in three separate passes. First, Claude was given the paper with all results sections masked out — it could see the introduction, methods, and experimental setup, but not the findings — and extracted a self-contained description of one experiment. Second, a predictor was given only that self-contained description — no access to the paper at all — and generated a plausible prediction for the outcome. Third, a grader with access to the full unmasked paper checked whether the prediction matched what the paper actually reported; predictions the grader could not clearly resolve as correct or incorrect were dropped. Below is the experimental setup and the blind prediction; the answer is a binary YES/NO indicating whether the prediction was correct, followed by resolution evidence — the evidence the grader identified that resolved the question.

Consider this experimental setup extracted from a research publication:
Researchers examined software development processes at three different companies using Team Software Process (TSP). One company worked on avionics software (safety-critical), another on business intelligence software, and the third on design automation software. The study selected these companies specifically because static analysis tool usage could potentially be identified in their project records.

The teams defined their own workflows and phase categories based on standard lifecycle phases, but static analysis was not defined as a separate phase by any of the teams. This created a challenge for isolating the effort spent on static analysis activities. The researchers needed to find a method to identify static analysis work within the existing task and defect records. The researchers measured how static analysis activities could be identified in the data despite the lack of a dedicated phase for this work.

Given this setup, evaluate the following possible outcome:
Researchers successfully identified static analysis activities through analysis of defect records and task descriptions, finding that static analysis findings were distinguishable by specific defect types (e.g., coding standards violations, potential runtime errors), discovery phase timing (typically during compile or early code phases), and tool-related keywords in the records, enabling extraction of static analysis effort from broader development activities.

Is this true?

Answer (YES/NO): NO